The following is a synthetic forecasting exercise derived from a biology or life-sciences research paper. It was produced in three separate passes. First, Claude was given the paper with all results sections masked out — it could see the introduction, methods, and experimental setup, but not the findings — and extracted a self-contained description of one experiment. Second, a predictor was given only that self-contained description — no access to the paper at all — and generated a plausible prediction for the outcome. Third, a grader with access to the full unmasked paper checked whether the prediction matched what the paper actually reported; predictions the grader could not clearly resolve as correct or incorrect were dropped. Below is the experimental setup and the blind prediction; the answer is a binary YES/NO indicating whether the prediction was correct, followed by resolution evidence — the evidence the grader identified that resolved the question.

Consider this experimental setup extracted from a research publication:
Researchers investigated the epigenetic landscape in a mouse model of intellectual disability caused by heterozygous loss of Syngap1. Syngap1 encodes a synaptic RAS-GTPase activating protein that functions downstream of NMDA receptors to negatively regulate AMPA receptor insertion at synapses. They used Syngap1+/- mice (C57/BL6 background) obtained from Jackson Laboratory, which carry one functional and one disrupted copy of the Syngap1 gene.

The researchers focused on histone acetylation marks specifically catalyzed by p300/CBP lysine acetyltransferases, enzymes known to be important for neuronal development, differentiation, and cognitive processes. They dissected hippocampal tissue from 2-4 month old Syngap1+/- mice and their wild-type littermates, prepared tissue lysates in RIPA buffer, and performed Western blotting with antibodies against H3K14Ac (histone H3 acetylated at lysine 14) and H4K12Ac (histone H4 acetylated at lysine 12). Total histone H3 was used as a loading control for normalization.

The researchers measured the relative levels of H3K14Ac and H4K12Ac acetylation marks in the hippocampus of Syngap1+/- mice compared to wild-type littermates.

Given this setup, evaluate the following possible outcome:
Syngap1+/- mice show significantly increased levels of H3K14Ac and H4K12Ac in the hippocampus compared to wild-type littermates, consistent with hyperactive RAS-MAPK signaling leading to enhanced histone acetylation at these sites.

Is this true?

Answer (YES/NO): NO